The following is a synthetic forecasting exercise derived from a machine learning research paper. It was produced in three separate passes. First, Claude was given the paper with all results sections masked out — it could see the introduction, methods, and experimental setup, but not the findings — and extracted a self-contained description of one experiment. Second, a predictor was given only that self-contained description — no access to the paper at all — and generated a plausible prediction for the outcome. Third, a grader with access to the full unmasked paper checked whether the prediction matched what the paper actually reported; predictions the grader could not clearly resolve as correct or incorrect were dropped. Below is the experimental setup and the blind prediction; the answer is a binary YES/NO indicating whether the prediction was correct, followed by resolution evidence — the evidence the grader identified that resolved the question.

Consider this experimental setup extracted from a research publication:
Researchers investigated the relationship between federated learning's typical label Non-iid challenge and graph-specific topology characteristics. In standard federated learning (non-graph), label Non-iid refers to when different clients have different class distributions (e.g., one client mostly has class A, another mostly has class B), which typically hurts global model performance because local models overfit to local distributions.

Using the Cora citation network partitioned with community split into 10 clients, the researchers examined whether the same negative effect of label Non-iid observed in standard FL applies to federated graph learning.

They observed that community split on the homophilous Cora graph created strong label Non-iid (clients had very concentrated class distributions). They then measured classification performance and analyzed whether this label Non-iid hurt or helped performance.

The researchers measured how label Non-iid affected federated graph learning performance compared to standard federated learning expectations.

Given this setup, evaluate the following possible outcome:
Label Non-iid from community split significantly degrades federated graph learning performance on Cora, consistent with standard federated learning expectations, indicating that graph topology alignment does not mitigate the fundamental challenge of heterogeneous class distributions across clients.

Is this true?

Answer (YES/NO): NO